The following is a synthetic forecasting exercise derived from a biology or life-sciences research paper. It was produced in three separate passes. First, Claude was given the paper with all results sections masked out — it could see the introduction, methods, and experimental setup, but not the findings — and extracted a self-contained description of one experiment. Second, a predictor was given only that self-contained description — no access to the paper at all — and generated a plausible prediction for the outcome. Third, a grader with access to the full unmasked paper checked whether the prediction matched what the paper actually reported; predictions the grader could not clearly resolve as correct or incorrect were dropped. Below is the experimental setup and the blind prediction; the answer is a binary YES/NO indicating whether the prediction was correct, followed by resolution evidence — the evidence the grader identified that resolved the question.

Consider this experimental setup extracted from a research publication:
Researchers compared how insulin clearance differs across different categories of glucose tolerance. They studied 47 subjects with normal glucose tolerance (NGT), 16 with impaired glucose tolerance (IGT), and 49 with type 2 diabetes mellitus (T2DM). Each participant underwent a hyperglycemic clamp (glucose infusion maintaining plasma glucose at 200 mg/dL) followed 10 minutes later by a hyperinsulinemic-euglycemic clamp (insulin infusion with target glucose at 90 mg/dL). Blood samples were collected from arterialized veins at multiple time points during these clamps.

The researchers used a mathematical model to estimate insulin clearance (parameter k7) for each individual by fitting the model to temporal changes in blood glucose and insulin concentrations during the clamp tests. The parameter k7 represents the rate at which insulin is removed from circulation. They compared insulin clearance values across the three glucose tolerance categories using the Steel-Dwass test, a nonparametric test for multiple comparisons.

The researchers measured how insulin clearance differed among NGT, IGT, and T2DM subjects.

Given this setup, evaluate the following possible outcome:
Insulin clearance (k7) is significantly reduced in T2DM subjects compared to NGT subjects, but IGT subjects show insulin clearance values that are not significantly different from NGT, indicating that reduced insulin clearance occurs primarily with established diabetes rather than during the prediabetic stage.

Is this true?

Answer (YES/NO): NO